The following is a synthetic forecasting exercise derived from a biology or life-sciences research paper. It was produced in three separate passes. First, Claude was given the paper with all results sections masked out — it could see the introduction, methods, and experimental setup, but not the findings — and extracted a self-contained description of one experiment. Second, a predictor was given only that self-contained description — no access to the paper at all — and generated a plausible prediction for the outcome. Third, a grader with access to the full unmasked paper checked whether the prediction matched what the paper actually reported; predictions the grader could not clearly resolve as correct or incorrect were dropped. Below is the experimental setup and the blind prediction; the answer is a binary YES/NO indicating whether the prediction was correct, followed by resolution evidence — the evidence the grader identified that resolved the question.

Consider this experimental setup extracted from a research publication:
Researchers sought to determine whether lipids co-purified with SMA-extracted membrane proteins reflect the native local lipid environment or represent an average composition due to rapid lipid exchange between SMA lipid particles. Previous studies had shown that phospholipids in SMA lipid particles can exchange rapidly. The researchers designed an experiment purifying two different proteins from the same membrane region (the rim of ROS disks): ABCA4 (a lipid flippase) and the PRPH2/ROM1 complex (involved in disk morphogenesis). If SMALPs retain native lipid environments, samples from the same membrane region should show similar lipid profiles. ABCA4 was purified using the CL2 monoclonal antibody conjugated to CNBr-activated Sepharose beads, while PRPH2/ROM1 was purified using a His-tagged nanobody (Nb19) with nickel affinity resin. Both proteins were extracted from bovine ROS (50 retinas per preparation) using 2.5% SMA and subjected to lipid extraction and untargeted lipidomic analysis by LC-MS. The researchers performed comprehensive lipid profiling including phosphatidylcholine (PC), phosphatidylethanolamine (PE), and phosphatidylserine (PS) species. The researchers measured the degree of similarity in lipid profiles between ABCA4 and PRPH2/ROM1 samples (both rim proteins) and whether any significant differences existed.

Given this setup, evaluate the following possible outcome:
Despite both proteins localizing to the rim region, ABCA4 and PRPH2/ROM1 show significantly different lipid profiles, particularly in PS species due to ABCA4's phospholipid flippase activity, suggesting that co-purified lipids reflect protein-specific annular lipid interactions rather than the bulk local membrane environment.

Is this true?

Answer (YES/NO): NO